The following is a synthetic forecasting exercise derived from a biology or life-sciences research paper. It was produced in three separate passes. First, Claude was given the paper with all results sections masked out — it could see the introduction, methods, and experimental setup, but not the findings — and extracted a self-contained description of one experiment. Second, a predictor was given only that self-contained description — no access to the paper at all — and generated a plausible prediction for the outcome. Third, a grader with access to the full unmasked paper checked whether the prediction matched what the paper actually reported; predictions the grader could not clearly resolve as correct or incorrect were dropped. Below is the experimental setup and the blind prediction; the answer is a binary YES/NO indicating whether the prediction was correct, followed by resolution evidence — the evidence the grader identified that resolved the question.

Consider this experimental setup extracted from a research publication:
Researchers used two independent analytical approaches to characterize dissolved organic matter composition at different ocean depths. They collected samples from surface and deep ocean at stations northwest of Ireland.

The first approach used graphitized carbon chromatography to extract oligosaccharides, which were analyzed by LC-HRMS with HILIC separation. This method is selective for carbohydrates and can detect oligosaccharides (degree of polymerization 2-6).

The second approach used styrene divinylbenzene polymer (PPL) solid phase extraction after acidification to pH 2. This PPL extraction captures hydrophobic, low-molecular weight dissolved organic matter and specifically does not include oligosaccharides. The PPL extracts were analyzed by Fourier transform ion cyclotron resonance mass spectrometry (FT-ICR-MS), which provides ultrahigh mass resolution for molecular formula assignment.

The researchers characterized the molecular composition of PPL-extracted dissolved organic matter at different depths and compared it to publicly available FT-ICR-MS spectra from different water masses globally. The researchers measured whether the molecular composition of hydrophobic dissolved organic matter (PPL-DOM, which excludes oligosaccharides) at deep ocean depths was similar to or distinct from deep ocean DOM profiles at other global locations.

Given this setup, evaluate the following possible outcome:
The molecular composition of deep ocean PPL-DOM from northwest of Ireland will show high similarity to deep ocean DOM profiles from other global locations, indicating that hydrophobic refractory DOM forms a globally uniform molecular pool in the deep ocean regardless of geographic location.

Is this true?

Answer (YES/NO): NO